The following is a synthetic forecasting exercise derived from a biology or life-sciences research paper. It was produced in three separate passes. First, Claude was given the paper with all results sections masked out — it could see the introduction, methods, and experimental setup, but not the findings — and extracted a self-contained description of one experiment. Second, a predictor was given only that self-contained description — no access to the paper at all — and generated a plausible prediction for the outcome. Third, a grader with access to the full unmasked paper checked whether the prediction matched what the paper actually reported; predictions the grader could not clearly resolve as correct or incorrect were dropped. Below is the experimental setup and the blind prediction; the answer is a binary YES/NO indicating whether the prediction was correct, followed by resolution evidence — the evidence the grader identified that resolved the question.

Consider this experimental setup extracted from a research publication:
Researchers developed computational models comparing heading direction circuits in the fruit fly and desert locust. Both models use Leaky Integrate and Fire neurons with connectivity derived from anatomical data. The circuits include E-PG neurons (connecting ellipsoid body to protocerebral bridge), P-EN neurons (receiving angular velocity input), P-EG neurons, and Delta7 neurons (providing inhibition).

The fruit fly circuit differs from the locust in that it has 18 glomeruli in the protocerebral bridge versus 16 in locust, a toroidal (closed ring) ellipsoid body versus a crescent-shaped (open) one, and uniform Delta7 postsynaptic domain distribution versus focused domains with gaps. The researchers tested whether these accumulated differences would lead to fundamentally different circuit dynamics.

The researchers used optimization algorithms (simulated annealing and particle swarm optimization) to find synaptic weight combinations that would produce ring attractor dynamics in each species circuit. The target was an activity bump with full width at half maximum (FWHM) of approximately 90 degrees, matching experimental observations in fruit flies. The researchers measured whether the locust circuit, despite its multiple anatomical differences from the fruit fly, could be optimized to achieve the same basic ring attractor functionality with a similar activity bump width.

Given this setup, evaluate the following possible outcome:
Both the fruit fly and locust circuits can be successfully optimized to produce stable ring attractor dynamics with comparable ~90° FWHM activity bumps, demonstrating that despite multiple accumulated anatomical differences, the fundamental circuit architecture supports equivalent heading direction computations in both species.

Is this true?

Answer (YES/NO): YES